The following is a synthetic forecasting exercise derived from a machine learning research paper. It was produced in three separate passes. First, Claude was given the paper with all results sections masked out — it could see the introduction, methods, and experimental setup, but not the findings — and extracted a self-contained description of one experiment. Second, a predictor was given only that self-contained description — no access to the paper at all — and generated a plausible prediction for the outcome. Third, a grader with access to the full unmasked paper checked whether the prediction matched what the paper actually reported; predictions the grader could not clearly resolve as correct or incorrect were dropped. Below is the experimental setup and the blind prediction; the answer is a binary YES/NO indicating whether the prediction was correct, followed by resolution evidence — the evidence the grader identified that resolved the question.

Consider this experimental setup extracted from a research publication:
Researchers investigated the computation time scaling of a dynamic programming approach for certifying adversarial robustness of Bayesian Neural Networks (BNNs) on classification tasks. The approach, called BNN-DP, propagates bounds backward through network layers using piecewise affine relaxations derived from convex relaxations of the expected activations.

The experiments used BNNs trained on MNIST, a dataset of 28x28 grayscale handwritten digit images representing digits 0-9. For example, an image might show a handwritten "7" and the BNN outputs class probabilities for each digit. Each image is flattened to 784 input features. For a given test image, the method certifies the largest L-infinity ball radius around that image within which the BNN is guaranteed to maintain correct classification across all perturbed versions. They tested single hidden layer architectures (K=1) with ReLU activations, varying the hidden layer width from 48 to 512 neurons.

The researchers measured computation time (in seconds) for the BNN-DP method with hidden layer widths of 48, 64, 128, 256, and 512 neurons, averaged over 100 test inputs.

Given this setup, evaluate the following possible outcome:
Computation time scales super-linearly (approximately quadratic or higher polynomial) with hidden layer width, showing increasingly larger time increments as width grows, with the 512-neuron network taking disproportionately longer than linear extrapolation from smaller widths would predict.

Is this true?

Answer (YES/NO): NO